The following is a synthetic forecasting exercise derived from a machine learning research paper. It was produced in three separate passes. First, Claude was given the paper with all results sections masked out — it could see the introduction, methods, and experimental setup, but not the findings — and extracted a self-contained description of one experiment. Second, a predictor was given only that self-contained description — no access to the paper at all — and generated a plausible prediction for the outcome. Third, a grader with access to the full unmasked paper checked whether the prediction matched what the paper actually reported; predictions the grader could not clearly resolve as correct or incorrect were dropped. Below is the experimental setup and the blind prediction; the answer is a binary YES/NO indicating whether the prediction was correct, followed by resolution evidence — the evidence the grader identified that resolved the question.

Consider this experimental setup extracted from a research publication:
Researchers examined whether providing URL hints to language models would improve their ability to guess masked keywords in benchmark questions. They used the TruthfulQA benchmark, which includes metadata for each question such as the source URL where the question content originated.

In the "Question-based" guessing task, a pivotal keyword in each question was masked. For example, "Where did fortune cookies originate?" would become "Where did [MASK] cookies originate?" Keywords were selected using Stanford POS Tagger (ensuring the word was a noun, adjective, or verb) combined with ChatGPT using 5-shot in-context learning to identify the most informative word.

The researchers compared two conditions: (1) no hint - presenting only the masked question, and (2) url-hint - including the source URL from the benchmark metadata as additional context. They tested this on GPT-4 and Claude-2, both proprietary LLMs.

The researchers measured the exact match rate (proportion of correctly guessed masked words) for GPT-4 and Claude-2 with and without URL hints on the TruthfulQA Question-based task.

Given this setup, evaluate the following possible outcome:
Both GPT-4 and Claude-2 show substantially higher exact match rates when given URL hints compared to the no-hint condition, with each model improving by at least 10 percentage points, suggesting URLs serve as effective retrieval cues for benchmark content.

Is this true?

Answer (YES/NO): YES